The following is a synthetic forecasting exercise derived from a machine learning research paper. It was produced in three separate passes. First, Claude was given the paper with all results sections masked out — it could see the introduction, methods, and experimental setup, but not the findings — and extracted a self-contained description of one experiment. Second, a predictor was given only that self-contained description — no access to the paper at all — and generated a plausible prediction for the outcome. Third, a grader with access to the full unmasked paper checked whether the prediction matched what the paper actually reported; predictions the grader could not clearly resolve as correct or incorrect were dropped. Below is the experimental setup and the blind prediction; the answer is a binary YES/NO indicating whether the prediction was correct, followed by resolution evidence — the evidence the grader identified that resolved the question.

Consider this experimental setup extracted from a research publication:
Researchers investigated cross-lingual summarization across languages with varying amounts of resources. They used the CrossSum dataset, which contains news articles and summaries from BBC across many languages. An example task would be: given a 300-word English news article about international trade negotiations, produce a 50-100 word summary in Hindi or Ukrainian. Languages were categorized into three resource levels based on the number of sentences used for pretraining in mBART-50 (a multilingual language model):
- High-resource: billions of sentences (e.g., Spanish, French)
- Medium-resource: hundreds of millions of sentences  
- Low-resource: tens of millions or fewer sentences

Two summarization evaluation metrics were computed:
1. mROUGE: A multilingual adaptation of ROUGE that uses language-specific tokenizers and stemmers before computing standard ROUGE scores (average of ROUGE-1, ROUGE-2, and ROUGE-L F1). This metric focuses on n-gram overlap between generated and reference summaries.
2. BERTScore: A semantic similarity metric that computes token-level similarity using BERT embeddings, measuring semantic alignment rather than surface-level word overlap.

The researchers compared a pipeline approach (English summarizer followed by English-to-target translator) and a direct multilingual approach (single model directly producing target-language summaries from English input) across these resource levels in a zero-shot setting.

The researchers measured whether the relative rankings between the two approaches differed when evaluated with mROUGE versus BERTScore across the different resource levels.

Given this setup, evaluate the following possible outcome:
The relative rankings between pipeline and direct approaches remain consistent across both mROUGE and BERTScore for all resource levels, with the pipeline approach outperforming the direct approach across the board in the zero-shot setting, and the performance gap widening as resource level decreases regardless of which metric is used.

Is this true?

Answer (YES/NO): NO